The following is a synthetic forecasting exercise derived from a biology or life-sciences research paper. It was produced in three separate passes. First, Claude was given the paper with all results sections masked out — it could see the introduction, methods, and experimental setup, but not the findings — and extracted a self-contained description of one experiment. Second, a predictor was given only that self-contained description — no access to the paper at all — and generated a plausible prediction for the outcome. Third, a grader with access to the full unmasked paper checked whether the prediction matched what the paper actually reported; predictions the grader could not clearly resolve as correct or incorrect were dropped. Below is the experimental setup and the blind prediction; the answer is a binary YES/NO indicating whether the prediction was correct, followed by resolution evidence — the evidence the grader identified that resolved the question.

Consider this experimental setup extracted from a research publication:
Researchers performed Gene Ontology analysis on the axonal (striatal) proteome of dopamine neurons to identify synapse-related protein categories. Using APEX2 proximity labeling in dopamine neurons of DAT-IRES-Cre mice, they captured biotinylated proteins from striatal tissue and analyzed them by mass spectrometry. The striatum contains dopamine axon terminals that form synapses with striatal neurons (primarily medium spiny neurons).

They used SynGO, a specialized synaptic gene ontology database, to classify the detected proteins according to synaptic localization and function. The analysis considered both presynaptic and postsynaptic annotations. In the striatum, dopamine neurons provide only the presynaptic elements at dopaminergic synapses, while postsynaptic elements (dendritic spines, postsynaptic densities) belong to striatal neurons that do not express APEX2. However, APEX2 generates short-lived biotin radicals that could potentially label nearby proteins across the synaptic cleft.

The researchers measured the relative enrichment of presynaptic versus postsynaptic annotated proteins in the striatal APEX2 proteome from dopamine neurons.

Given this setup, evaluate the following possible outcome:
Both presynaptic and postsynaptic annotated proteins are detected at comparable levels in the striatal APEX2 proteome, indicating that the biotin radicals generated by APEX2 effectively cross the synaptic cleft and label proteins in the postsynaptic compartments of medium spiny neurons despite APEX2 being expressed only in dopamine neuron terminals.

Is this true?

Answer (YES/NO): NO